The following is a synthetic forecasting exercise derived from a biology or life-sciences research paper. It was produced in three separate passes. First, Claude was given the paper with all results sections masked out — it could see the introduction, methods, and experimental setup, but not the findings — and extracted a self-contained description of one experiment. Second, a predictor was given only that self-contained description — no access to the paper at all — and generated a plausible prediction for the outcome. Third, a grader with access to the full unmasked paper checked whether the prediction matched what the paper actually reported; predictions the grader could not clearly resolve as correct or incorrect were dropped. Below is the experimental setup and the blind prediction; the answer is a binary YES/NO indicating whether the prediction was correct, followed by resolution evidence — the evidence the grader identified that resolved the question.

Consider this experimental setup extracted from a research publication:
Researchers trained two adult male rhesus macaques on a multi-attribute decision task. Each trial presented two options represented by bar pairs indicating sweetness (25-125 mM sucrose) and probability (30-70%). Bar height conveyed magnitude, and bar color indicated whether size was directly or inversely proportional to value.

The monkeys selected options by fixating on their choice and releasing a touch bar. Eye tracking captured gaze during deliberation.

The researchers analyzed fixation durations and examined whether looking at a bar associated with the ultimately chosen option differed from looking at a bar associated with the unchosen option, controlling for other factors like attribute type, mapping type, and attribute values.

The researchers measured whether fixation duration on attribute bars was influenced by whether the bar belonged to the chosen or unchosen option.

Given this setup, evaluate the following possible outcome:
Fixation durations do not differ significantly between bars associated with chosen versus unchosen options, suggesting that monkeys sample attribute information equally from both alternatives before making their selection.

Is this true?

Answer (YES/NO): NO